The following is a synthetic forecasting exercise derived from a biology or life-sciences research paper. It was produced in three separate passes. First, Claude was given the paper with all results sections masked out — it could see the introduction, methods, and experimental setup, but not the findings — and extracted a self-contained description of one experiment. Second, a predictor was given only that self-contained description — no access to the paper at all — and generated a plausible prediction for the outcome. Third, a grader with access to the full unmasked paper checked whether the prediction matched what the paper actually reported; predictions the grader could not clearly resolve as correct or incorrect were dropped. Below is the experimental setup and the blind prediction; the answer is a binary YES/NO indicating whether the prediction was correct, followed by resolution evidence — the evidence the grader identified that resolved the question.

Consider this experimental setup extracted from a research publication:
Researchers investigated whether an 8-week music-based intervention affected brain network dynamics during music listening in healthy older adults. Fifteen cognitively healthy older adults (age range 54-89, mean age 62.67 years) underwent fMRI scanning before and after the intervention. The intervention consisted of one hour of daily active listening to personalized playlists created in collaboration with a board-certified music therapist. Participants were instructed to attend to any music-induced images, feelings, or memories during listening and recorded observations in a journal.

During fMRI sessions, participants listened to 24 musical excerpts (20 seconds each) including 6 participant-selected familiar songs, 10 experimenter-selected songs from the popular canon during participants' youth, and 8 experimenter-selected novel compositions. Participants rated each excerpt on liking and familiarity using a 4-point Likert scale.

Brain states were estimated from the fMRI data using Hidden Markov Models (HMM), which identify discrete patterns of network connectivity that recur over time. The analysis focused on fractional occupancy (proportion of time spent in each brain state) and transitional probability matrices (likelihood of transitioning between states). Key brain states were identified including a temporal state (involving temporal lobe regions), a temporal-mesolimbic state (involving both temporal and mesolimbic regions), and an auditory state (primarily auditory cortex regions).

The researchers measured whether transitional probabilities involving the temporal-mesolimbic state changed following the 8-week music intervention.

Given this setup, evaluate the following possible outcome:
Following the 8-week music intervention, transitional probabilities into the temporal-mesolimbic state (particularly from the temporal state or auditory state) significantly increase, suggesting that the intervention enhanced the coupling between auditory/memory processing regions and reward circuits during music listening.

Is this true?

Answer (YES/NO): YES